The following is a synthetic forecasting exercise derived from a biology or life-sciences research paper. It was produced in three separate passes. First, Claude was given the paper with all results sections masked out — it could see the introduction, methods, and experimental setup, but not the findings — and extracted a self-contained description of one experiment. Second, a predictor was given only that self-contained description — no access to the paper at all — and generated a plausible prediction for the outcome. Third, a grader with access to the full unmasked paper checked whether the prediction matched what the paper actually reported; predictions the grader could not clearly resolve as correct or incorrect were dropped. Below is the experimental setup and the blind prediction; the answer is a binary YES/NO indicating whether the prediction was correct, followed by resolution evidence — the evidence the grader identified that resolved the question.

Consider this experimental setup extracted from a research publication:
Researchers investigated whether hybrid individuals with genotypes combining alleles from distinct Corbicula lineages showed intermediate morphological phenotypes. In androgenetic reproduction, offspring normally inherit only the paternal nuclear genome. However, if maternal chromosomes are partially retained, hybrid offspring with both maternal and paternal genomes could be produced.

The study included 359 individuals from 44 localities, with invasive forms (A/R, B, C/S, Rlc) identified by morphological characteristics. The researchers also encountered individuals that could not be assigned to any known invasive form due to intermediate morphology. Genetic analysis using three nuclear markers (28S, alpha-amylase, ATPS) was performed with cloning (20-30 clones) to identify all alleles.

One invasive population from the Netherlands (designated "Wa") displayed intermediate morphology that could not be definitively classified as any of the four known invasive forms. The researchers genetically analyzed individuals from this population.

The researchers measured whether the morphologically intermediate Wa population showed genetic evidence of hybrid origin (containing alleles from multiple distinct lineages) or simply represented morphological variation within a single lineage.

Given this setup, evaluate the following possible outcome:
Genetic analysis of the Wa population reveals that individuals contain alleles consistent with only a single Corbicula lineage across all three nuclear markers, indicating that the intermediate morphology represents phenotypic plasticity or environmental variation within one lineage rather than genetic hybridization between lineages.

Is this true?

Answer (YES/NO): NO